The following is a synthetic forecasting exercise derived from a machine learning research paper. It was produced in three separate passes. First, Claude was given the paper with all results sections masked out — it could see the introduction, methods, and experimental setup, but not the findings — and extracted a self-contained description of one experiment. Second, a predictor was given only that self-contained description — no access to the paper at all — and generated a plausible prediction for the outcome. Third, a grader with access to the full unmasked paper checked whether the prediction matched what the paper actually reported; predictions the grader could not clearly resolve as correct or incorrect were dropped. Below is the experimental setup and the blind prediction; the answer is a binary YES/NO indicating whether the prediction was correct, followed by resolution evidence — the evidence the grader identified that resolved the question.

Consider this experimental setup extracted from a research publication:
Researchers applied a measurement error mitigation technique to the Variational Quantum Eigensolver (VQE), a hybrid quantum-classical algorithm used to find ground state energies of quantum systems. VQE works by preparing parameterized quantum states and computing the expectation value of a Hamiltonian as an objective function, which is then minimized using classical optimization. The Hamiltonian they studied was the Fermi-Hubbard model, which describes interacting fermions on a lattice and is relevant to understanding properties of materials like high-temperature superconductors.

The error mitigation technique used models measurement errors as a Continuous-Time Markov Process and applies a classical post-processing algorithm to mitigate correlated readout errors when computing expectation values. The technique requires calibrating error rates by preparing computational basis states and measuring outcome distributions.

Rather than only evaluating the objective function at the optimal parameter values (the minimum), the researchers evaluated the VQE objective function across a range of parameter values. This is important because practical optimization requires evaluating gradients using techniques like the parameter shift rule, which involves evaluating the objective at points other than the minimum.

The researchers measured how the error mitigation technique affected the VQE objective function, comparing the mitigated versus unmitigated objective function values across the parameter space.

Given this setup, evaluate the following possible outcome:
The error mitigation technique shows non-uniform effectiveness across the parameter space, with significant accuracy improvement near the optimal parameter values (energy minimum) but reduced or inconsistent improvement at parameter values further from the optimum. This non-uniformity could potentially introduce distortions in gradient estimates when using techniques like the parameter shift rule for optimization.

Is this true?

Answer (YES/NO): NO